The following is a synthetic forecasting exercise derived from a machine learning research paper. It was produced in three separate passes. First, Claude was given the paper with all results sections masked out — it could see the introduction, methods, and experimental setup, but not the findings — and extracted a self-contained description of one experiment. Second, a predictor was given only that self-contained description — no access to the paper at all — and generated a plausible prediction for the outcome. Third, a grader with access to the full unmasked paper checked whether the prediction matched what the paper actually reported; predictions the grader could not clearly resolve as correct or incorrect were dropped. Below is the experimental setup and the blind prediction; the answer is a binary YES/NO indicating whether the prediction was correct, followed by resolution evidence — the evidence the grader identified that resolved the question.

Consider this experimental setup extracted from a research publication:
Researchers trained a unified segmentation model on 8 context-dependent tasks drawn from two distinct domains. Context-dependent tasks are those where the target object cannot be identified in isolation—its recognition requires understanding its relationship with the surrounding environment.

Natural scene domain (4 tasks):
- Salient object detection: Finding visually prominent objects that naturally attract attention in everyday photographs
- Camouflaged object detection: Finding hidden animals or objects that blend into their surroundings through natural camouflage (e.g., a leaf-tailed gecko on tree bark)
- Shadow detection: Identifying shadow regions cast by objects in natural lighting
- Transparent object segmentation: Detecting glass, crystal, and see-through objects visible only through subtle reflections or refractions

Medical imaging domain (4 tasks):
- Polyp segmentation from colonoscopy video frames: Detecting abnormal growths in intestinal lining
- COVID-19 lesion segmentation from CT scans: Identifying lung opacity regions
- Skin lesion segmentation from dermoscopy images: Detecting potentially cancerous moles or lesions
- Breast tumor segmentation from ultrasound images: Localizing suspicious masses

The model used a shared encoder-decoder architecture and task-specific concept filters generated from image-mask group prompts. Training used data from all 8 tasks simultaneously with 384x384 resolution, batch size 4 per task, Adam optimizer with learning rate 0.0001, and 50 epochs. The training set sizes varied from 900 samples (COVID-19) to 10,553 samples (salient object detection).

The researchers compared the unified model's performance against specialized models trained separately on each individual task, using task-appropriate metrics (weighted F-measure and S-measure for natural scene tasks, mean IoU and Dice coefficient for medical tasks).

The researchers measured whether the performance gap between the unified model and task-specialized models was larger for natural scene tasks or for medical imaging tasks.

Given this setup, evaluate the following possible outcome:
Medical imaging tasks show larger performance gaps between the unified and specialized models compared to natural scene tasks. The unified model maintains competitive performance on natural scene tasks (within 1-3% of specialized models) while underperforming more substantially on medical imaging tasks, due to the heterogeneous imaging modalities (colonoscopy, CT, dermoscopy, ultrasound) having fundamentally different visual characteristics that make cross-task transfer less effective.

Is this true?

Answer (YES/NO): NO